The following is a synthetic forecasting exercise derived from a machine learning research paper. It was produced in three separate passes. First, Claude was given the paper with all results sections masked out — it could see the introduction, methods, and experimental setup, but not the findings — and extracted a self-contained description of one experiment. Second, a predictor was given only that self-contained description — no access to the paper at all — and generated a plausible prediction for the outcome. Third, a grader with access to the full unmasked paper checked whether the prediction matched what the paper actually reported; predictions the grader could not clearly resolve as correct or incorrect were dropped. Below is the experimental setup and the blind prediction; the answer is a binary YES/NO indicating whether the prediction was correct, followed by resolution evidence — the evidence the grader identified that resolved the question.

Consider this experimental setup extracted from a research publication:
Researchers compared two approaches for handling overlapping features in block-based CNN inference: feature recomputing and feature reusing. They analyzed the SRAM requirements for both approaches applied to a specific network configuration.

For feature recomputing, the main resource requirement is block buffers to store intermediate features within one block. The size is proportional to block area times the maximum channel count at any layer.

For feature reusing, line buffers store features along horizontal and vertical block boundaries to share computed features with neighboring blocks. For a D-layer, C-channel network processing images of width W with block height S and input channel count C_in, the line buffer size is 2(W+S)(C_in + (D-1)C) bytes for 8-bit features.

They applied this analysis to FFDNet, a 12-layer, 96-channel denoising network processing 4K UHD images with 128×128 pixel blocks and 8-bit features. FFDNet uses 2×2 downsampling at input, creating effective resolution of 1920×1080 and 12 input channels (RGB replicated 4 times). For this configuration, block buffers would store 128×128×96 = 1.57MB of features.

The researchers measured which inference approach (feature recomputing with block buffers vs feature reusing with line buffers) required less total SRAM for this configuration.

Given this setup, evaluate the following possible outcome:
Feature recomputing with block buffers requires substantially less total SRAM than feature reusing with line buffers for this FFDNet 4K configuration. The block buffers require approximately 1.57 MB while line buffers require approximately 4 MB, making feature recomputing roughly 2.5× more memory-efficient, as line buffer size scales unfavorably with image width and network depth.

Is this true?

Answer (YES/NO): NO